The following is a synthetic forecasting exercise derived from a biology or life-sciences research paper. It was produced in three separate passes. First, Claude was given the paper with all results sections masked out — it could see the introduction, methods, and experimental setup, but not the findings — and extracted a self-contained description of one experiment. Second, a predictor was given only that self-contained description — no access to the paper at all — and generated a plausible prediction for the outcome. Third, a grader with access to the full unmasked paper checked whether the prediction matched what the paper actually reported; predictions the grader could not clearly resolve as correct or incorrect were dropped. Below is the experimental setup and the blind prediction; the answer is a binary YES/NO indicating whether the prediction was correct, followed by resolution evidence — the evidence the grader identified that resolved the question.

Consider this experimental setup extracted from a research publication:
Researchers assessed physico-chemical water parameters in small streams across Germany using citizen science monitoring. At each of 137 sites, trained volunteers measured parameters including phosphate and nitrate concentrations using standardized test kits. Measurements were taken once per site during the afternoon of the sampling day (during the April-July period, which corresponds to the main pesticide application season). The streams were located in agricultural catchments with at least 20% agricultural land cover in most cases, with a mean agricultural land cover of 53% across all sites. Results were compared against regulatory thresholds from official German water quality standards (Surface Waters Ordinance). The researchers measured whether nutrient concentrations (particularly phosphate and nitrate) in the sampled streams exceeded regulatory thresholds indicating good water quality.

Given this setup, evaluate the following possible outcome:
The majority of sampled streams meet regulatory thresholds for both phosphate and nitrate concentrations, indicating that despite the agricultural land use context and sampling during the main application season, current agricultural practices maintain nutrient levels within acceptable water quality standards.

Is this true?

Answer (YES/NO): NO